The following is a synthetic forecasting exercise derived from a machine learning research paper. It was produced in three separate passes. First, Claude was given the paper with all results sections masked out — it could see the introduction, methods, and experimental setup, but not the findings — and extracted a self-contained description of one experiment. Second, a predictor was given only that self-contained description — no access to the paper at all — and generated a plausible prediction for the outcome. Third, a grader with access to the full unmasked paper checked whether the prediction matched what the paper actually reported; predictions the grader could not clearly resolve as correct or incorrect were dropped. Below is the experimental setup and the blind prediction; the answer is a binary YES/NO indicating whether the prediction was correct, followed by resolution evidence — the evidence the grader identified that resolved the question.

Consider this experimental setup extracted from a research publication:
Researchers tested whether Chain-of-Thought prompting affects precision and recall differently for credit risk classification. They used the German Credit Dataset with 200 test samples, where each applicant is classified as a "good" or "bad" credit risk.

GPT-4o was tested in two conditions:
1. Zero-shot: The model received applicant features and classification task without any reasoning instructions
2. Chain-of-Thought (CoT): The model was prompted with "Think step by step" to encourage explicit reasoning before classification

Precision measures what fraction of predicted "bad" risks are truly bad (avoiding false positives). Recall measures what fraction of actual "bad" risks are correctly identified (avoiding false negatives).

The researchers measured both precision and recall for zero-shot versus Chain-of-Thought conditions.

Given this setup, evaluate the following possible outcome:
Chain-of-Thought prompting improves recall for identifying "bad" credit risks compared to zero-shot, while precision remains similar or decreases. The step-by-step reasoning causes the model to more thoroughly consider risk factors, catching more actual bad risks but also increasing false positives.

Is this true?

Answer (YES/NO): NO